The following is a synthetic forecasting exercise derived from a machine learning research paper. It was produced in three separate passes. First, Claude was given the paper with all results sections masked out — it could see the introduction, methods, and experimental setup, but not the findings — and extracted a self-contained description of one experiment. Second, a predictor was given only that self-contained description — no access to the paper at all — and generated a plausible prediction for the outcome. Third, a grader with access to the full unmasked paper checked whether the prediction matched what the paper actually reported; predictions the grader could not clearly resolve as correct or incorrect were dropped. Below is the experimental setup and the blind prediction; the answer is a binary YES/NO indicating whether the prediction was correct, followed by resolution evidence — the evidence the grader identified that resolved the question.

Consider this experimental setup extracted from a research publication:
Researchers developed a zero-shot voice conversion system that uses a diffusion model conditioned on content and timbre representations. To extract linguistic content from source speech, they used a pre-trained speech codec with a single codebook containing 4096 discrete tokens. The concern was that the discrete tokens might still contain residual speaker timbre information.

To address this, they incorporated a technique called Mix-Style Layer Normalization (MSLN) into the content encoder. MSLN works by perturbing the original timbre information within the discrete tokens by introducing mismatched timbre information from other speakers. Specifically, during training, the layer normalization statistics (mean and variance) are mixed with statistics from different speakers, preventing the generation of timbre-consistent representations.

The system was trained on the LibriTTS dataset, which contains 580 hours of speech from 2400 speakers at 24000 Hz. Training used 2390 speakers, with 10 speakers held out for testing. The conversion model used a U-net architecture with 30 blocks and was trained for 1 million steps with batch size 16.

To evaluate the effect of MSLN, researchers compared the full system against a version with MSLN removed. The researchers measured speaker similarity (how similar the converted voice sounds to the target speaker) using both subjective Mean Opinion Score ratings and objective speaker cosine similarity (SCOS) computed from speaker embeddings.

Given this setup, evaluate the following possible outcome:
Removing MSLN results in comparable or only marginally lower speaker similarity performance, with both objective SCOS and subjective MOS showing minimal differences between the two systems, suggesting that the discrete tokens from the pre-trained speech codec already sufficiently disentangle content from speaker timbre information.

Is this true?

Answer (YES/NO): NO